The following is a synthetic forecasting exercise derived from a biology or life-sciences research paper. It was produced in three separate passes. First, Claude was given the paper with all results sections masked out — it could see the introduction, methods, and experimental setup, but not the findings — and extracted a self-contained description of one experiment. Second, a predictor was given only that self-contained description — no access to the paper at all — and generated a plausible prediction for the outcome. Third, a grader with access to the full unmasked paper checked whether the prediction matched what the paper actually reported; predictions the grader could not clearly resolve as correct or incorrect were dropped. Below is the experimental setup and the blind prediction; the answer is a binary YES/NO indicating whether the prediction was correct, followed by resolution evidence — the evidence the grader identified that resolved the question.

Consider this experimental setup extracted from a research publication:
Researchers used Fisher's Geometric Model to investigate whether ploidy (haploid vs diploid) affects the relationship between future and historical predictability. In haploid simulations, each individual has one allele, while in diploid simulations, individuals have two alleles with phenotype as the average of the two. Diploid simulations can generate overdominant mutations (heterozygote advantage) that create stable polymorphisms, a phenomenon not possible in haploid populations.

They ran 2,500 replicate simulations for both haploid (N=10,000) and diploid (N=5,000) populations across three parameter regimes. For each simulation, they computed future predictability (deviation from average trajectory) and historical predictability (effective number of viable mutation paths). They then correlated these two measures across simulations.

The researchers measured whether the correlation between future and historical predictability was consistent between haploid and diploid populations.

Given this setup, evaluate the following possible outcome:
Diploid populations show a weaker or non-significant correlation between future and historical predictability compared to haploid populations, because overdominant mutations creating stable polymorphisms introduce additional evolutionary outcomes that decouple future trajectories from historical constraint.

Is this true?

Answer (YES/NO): NO